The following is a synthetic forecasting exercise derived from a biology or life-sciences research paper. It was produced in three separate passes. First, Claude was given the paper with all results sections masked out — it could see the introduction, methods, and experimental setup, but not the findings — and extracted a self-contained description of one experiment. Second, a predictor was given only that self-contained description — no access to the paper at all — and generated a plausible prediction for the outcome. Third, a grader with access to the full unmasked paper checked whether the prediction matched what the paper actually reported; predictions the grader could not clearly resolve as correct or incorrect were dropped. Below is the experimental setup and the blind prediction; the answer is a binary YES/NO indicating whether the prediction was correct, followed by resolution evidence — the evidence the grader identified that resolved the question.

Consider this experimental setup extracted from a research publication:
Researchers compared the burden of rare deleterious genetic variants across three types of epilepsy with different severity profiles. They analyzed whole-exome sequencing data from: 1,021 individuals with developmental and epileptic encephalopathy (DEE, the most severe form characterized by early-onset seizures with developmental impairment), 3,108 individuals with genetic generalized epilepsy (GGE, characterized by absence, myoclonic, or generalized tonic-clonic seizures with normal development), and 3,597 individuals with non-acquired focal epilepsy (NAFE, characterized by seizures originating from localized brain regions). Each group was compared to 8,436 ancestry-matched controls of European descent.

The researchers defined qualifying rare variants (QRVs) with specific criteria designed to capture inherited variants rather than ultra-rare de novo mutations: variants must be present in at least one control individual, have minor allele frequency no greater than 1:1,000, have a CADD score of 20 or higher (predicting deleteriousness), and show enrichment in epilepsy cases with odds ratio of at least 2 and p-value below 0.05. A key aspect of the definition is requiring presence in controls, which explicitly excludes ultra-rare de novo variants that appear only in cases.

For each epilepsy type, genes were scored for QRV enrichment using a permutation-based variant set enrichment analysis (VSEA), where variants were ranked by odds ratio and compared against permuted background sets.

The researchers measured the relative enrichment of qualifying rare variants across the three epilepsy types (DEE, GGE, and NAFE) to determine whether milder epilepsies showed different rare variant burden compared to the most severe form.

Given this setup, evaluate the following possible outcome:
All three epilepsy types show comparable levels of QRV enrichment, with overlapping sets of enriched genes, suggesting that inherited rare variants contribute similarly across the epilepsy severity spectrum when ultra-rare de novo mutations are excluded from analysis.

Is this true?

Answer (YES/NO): NO